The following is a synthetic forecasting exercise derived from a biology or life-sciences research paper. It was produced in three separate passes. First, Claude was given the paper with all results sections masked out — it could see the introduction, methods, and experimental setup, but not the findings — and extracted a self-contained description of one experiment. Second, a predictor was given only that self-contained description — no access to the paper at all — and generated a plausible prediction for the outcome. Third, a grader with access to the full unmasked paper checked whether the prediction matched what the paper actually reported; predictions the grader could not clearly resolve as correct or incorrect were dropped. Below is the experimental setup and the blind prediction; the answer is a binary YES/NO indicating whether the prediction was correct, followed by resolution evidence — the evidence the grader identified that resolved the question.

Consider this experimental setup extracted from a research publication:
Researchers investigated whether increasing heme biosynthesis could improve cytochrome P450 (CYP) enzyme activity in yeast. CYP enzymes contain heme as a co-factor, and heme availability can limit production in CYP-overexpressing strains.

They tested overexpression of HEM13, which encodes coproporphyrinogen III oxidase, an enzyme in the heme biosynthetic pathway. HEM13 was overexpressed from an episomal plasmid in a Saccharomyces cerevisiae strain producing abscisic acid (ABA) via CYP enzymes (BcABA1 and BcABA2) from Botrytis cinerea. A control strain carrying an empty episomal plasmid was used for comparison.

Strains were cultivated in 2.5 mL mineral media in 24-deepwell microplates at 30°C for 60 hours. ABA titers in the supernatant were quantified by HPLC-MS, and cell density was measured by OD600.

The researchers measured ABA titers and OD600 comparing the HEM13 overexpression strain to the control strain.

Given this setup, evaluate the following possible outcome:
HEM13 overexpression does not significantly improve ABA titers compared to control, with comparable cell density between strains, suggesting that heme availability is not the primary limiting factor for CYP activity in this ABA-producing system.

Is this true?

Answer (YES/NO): YES